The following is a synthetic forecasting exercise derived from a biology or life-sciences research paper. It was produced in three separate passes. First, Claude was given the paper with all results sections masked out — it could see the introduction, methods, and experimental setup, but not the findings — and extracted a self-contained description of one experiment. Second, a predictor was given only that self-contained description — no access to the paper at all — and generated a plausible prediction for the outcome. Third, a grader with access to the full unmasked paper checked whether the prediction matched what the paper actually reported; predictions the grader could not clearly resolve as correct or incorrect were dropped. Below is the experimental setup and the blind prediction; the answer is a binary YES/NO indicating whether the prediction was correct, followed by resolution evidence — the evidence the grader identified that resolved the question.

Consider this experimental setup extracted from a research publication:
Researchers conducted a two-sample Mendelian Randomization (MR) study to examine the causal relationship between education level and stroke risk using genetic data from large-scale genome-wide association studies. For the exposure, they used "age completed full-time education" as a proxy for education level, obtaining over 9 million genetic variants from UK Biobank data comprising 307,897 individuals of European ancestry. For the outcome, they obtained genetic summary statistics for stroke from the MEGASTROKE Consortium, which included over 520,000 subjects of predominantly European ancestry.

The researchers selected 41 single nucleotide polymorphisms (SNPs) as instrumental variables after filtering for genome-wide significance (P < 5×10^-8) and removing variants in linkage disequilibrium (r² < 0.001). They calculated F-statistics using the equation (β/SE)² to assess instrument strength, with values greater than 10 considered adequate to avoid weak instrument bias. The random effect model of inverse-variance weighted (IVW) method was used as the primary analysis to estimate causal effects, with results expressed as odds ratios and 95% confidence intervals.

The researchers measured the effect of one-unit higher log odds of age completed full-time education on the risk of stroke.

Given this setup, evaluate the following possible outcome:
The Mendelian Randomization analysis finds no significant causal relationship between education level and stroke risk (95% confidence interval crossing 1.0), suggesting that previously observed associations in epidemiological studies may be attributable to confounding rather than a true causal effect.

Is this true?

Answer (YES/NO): NO